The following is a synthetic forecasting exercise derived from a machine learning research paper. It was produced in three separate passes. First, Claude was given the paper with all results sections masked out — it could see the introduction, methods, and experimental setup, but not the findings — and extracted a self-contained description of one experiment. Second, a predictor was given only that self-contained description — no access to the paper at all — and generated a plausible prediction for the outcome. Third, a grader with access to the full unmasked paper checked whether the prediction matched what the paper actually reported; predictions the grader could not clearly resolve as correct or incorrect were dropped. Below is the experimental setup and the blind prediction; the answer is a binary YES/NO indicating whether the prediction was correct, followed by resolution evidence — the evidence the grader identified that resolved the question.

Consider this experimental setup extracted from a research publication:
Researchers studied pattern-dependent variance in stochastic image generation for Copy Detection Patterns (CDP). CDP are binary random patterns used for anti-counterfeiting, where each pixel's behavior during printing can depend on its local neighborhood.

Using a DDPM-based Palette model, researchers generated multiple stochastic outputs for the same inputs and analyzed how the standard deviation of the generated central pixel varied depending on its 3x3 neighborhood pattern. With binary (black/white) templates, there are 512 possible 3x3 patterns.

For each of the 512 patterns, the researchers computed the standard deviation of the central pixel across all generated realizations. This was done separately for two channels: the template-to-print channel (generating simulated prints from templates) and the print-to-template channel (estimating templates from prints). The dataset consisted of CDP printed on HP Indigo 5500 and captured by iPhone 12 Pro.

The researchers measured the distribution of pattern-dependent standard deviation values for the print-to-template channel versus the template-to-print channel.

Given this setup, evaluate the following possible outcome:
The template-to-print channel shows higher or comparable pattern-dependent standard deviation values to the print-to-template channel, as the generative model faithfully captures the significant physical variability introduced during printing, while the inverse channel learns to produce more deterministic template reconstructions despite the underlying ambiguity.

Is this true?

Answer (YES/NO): NO